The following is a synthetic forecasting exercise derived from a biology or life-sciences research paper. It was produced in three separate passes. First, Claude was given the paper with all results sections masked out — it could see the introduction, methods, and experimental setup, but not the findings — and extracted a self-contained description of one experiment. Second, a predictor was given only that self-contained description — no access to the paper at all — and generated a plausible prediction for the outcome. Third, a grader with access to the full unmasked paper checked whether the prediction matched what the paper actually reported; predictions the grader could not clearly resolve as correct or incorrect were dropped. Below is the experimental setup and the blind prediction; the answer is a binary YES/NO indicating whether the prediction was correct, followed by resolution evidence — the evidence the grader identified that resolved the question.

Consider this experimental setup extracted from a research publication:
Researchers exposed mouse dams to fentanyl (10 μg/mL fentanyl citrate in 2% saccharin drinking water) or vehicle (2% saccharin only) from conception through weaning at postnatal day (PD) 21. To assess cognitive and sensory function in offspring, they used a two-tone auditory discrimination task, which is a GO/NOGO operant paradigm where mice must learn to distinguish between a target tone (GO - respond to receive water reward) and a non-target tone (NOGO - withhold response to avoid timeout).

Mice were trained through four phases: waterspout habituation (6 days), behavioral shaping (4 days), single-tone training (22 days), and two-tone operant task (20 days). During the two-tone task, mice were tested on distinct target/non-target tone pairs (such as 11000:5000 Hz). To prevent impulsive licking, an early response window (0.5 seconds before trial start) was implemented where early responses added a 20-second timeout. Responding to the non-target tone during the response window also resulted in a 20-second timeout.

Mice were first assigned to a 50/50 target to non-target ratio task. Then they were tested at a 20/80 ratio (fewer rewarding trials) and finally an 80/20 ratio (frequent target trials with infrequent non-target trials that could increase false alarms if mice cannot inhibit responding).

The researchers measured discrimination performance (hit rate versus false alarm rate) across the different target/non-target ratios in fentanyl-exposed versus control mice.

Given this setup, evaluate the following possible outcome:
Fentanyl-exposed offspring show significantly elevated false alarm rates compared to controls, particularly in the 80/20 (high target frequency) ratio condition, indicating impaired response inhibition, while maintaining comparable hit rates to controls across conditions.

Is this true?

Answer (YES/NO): NO